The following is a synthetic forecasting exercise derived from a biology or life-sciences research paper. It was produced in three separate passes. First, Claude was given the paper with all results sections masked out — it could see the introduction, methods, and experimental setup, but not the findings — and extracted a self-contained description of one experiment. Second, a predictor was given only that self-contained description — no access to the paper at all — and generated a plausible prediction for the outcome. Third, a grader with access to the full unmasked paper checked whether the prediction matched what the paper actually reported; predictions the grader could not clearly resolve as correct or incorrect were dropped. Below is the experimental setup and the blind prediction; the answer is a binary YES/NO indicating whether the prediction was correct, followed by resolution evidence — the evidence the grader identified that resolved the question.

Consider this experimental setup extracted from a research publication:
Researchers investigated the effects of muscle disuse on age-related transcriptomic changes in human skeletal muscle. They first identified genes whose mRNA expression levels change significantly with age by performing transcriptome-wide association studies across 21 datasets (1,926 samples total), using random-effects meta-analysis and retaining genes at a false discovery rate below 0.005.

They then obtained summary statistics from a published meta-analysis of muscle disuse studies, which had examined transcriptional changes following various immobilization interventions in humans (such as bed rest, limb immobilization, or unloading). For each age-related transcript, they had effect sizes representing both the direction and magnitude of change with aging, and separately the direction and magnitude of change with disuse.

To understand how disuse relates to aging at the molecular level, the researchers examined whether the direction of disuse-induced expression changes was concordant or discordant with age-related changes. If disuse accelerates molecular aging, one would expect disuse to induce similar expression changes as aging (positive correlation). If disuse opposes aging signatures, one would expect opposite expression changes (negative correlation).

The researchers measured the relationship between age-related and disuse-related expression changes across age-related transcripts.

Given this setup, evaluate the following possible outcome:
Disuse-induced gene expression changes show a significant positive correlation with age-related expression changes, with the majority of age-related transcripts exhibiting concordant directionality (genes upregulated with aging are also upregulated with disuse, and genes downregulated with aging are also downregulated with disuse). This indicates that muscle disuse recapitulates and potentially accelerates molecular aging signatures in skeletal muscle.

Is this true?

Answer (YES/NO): YES